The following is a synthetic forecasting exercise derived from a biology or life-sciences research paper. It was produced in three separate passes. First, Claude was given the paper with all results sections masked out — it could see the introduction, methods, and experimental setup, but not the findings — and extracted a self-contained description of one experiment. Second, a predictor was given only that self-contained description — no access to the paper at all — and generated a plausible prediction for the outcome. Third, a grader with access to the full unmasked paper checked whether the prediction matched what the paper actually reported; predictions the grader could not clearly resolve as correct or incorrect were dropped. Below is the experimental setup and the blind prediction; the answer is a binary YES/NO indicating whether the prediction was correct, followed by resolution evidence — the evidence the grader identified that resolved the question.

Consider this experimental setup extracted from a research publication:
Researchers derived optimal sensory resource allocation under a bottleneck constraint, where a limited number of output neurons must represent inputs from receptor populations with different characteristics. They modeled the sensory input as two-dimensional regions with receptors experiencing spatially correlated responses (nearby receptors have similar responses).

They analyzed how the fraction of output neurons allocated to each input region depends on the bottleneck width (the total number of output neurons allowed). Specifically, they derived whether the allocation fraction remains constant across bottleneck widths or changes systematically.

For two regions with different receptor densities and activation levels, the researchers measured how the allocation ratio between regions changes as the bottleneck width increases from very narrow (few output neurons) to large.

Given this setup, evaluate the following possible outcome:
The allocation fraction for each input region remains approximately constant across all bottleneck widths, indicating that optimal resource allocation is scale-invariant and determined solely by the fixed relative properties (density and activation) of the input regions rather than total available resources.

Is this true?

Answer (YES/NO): NO